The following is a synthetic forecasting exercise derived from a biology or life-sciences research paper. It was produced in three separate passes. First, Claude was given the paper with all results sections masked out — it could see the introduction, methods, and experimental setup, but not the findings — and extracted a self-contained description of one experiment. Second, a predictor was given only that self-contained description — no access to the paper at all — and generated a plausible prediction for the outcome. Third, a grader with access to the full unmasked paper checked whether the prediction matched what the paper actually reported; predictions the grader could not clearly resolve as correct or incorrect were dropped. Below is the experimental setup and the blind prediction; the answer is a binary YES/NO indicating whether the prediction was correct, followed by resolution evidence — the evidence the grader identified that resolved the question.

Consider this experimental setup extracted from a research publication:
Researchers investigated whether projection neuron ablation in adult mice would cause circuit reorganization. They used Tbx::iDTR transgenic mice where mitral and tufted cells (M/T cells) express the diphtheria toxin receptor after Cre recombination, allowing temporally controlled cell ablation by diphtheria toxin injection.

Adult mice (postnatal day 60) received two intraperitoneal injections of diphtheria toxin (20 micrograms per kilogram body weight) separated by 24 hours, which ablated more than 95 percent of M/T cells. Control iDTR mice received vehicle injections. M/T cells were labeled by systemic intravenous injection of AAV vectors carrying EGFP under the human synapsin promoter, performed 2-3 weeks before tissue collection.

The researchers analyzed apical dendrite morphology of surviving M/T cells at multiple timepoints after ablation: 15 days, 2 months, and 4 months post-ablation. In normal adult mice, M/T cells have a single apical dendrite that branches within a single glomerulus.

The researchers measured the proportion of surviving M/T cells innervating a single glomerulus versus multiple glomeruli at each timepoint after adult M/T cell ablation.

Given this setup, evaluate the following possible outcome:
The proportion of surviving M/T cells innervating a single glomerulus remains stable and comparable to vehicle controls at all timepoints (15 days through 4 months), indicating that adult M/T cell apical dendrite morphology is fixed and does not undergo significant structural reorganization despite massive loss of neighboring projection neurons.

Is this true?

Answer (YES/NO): NO